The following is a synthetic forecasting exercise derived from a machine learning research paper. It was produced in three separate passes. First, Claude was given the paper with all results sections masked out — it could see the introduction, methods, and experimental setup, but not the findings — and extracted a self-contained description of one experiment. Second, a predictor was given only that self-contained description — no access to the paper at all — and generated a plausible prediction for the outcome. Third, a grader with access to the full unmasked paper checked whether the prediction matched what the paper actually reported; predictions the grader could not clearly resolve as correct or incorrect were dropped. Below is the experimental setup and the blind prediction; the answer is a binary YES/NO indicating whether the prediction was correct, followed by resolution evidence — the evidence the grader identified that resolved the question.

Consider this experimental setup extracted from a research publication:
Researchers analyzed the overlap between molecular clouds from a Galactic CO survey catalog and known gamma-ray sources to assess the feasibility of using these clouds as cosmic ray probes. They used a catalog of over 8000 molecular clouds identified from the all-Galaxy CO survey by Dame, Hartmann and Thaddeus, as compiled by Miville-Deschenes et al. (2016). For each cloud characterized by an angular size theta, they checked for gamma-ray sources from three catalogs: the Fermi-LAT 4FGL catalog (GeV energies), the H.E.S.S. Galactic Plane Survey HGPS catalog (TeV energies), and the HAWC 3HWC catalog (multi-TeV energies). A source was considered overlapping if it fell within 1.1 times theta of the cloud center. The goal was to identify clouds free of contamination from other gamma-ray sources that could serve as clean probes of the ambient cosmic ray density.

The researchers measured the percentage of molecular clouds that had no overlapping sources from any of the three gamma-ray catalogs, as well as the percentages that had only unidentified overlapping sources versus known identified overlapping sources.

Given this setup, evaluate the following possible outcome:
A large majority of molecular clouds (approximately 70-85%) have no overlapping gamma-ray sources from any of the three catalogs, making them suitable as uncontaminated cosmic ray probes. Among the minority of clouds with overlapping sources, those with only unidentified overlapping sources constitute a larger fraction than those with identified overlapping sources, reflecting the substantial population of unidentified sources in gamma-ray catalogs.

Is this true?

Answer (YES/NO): YES